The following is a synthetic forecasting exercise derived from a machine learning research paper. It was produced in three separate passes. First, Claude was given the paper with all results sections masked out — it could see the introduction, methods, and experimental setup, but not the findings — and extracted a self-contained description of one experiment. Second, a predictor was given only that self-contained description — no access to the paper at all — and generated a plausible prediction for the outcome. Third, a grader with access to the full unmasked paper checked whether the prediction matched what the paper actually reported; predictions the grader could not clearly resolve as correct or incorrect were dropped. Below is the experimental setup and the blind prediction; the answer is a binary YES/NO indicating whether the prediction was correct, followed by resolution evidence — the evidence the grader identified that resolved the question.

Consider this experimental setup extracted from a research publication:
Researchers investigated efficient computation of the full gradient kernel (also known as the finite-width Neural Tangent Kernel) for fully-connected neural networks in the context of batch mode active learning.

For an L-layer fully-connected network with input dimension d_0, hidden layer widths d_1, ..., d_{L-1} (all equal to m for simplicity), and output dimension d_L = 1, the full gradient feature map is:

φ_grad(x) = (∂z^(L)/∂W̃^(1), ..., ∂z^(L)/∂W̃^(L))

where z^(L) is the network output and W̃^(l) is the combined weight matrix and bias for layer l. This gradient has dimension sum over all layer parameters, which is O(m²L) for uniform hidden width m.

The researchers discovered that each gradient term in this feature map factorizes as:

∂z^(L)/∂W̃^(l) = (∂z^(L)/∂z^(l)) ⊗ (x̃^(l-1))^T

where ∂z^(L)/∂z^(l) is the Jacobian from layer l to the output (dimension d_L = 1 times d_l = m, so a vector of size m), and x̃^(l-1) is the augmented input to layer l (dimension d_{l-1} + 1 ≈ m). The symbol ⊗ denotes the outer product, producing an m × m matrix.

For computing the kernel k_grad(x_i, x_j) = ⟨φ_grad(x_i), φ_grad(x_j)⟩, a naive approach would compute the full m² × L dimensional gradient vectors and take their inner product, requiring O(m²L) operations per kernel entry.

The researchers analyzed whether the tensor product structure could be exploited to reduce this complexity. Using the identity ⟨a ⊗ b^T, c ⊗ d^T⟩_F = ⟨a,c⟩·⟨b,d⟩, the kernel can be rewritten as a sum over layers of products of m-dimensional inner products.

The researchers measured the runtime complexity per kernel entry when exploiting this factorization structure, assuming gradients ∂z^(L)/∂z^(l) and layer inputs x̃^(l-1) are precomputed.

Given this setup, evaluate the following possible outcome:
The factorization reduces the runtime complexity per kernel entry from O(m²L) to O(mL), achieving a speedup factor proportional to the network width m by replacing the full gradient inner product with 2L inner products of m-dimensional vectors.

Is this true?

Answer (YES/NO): YES